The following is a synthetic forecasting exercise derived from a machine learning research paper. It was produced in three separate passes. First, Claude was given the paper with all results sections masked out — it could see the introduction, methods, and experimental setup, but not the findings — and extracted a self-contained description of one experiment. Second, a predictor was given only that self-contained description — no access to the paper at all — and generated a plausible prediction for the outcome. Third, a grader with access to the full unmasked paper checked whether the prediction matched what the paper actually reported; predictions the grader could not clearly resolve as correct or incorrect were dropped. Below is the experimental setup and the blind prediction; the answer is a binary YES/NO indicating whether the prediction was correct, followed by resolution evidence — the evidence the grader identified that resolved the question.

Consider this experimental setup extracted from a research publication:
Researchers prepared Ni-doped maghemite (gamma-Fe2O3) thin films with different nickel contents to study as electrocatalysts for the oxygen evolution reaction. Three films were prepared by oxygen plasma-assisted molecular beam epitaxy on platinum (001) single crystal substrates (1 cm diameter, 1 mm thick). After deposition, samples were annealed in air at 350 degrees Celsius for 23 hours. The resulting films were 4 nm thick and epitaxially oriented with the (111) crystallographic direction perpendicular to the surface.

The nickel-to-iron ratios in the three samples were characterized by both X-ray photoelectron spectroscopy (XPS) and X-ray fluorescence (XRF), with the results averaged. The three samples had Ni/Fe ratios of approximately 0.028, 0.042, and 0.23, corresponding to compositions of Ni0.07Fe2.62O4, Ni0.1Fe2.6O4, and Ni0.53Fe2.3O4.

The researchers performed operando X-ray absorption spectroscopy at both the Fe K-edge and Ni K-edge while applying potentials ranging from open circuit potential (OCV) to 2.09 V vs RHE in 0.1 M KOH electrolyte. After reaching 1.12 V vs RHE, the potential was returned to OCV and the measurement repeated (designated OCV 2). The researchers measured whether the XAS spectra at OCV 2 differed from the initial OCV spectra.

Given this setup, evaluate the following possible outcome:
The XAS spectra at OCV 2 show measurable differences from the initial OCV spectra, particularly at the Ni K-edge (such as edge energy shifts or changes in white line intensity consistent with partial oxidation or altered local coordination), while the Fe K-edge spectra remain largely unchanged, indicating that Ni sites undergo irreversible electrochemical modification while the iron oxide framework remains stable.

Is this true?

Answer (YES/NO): NO